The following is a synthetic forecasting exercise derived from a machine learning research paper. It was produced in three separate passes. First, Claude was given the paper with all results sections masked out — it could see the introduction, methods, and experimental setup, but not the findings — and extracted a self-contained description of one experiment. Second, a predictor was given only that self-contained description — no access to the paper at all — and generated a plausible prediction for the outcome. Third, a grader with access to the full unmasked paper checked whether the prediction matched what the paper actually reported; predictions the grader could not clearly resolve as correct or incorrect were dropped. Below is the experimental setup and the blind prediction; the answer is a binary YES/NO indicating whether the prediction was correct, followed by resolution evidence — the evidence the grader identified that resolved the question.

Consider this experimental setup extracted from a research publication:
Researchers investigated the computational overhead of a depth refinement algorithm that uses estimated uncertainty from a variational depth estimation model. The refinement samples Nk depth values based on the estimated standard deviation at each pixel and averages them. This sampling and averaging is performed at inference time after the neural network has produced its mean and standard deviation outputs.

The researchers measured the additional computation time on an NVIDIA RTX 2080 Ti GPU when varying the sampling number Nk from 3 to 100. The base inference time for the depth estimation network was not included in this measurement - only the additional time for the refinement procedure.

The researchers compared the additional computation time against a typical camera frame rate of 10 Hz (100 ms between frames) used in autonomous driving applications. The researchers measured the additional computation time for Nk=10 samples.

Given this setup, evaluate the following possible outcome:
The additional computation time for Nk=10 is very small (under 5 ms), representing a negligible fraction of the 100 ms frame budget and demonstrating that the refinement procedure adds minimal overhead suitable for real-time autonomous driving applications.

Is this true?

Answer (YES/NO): YES